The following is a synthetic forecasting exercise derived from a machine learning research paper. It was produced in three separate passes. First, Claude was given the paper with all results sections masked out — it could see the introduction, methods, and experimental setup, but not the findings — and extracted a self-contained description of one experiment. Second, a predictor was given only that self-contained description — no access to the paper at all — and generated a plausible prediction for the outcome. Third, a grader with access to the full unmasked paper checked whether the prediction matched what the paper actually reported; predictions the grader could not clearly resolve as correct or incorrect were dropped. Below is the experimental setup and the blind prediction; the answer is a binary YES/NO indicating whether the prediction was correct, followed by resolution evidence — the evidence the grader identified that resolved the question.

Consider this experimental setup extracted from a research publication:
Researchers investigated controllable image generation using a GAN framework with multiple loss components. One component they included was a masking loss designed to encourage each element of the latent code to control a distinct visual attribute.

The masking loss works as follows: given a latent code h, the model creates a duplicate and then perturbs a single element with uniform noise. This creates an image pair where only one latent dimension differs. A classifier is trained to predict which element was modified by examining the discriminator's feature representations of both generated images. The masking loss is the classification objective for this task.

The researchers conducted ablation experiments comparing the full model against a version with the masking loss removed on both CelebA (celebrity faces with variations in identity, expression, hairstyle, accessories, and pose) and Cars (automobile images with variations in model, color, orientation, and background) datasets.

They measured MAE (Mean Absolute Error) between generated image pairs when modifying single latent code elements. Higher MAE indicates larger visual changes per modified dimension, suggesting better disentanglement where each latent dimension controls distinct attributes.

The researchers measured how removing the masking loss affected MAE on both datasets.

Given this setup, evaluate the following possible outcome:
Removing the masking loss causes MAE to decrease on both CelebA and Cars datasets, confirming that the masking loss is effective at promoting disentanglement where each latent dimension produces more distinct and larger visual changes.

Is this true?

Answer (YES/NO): NO